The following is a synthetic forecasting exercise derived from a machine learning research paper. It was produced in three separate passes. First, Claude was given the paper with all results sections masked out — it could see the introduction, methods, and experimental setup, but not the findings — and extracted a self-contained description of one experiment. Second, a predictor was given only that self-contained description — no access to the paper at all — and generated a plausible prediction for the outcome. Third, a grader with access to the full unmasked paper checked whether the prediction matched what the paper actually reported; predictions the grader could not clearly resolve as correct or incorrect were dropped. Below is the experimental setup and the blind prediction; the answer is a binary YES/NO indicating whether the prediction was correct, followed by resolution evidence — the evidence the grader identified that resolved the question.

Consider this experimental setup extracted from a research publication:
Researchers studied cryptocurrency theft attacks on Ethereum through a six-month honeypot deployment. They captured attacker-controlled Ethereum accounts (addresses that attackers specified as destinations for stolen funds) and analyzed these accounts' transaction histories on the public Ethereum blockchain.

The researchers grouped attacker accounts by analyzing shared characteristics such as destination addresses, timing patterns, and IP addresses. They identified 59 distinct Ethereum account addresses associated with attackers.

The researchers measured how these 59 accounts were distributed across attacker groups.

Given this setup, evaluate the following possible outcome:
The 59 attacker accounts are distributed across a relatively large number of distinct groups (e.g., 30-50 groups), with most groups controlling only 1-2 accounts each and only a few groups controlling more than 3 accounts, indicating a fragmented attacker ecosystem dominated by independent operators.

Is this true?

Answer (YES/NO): YES